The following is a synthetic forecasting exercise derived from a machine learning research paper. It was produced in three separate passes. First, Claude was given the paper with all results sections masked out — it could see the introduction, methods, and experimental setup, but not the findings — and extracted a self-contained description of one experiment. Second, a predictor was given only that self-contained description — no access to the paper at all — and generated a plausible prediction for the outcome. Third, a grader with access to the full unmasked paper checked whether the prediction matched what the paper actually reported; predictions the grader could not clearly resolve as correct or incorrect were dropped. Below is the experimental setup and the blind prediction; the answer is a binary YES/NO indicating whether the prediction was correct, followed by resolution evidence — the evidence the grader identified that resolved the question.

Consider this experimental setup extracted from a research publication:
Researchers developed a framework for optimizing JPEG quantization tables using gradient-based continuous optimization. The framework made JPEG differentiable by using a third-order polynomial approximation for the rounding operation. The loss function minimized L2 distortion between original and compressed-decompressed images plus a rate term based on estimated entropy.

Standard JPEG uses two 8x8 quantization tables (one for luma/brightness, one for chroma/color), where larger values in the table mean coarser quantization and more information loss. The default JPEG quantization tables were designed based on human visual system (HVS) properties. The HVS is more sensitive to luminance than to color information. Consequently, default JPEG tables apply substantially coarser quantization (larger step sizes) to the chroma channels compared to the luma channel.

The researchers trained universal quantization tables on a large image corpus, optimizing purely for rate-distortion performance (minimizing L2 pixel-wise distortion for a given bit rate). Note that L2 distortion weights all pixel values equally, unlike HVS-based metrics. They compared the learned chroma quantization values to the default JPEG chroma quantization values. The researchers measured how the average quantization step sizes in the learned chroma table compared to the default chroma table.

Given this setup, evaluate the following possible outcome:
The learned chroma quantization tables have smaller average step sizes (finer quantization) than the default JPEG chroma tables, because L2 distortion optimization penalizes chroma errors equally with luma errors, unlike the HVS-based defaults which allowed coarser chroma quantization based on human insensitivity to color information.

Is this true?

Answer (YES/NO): YES